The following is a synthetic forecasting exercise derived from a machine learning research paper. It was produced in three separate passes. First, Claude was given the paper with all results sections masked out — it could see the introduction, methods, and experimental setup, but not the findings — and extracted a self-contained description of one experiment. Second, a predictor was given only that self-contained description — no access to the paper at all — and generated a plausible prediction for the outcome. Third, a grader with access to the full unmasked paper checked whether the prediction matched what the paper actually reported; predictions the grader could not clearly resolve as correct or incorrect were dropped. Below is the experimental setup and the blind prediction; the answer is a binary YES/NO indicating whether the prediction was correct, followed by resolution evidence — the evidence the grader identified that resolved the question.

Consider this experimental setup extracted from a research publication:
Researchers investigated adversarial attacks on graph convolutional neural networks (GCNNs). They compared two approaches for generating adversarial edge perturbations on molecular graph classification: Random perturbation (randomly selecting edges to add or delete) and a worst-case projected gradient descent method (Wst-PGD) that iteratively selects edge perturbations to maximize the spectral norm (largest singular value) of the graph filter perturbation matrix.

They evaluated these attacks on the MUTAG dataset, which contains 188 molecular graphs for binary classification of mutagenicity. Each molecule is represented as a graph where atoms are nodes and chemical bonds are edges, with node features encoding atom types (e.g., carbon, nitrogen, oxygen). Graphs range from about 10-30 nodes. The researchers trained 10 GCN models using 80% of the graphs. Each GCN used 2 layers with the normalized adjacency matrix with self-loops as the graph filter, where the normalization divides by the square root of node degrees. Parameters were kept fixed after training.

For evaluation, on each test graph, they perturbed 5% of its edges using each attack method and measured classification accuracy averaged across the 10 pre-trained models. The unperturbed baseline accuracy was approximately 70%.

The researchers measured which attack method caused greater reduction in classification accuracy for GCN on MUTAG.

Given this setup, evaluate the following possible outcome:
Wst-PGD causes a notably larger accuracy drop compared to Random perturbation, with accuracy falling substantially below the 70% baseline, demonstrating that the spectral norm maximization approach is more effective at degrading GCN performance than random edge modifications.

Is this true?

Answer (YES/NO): NO